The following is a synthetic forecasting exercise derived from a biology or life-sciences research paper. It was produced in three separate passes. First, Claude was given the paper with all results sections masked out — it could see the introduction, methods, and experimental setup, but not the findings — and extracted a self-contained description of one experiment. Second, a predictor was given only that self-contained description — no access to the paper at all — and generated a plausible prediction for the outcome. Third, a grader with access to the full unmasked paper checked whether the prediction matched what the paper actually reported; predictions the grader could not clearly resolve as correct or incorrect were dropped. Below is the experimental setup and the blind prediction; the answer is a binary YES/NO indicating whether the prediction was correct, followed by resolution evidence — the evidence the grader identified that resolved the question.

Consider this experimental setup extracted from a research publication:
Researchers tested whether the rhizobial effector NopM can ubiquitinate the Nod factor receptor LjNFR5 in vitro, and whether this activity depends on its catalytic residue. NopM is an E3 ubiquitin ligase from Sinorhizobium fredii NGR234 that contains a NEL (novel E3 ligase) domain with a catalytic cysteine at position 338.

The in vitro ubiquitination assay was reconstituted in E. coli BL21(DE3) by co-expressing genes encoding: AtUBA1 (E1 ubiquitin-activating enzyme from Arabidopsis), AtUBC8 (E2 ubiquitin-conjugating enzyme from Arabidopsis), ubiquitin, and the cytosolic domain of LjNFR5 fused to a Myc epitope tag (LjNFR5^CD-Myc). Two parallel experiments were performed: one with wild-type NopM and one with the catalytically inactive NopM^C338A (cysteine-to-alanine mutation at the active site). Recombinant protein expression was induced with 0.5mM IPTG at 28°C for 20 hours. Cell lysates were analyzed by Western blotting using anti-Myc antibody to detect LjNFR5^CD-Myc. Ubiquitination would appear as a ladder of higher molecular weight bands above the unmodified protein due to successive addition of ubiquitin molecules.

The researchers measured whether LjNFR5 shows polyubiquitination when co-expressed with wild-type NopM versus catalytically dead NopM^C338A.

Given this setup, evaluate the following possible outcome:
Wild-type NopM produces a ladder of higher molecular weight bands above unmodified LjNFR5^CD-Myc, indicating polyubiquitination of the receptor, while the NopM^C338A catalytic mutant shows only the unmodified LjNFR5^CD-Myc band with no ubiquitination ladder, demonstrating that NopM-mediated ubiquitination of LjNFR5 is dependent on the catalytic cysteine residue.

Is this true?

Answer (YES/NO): YES